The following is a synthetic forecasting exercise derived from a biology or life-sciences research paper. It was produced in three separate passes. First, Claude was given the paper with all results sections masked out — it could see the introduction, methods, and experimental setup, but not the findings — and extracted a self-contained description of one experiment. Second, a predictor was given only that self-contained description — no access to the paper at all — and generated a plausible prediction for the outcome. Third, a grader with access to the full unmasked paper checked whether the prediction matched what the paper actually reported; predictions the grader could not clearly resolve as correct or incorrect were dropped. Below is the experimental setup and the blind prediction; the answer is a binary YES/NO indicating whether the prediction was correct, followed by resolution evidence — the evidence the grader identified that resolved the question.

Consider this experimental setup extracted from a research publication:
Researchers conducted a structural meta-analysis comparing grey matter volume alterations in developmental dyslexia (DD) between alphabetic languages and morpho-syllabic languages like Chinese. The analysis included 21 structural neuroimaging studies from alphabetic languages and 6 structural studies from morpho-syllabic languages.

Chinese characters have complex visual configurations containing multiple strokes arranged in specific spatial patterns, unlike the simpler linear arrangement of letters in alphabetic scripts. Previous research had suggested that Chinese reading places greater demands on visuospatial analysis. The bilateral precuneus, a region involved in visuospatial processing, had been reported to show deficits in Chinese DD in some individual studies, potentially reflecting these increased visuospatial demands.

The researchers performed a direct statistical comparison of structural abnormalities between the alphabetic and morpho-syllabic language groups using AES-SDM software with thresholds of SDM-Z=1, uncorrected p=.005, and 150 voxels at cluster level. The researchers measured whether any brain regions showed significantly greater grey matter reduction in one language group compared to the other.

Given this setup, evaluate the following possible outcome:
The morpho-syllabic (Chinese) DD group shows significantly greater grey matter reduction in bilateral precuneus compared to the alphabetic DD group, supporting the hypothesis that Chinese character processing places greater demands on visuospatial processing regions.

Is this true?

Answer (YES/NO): NO